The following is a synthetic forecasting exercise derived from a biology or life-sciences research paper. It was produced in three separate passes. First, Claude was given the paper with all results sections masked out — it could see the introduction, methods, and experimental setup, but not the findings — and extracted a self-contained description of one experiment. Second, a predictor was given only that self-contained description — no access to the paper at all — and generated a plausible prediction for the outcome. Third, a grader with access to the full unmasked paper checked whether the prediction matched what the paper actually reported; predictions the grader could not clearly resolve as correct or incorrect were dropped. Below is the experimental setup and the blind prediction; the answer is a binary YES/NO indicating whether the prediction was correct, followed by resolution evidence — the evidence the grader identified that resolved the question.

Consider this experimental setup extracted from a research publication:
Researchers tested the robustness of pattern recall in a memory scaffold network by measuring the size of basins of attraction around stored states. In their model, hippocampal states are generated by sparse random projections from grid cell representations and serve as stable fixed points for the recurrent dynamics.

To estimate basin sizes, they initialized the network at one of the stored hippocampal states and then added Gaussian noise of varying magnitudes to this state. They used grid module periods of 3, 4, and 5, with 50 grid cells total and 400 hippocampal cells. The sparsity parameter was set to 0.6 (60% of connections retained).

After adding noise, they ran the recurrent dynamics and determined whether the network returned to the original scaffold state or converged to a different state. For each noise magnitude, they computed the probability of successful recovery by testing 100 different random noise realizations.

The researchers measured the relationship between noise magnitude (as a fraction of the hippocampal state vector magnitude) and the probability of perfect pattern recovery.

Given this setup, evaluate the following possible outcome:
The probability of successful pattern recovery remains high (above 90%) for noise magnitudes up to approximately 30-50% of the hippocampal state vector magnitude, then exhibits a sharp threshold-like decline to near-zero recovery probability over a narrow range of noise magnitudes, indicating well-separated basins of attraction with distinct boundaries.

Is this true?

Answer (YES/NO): NO